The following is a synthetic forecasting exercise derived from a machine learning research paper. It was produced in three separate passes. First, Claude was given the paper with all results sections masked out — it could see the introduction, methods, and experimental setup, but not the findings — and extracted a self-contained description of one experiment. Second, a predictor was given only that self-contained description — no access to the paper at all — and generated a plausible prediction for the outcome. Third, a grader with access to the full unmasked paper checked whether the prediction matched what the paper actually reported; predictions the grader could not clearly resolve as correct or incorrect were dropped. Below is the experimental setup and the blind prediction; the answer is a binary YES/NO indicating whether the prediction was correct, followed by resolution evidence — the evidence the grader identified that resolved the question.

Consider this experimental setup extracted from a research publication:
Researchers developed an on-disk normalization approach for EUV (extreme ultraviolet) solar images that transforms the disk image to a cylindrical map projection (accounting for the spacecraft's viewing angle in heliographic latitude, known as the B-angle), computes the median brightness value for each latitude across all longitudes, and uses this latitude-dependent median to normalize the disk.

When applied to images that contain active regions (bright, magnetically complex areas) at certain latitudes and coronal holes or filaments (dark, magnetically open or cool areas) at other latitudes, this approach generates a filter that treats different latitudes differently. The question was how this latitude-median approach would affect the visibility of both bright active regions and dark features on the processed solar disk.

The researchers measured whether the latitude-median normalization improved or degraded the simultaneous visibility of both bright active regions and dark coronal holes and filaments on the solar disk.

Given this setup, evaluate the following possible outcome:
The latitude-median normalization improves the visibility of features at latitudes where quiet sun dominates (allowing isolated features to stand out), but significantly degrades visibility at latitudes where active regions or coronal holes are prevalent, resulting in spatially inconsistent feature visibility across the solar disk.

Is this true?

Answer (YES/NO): NO